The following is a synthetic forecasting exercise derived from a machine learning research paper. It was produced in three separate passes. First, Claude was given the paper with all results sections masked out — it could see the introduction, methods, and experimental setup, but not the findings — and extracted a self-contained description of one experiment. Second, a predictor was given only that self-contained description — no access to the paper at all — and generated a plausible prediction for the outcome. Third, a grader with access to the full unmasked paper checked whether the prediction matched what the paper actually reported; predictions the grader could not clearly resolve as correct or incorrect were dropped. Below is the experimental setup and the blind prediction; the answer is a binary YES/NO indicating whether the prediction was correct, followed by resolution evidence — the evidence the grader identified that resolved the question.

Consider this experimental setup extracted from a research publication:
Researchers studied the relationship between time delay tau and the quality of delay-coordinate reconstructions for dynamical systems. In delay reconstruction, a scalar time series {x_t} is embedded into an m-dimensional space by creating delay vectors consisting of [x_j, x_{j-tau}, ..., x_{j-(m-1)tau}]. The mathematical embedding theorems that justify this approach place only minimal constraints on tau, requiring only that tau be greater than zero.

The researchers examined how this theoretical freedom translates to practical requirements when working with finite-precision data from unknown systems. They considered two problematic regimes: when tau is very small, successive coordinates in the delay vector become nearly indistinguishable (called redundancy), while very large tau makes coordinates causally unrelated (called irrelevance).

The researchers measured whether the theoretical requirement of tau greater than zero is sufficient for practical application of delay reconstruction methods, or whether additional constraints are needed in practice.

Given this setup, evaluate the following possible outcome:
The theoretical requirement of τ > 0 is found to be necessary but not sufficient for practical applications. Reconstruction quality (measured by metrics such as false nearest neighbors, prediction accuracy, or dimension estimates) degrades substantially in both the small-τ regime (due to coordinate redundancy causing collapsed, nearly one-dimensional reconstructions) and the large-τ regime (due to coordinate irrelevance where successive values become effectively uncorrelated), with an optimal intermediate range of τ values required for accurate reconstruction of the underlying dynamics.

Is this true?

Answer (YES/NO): YES